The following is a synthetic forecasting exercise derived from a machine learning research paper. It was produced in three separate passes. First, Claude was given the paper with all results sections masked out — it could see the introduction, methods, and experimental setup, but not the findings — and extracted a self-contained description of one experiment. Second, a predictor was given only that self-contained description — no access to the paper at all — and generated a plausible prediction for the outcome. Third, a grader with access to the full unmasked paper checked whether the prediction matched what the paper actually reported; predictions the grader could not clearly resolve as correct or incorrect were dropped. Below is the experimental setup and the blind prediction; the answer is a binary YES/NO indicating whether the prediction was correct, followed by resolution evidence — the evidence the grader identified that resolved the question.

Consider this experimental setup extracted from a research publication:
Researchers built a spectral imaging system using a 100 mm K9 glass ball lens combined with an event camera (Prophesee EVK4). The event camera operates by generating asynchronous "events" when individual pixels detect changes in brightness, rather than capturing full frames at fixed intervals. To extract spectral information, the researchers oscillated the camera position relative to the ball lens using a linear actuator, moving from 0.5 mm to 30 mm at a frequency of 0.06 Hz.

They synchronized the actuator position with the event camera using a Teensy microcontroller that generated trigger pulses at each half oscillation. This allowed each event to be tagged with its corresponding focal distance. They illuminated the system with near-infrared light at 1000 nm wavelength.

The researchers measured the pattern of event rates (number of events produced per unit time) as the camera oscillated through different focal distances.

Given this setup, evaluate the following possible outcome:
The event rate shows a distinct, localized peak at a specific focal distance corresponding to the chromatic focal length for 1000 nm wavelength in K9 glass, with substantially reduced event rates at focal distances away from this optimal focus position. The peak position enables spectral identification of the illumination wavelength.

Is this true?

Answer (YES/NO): YES